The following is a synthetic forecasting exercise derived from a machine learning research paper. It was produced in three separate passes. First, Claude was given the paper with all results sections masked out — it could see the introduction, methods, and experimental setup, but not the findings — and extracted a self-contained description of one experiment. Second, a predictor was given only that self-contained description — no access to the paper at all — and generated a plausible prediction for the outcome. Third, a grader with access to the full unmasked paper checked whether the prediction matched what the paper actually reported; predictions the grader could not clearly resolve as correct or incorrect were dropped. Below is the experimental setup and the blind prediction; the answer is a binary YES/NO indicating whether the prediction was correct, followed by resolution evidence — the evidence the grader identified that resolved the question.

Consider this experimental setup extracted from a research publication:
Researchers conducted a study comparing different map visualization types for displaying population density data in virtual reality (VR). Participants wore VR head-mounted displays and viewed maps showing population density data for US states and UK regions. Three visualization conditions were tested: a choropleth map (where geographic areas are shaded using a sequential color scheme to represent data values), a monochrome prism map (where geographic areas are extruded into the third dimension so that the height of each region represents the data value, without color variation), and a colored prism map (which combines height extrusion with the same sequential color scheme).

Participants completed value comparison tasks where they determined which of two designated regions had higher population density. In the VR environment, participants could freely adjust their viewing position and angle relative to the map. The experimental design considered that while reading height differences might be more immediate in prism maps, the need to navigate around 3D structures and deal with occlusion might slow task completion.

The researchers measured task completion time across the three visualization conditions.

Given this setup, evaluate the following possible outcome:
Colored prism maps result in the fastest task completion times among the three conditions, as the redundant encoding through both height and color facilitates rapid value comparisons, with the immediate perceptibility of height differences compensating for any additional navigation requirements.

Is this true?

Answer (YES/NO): NO